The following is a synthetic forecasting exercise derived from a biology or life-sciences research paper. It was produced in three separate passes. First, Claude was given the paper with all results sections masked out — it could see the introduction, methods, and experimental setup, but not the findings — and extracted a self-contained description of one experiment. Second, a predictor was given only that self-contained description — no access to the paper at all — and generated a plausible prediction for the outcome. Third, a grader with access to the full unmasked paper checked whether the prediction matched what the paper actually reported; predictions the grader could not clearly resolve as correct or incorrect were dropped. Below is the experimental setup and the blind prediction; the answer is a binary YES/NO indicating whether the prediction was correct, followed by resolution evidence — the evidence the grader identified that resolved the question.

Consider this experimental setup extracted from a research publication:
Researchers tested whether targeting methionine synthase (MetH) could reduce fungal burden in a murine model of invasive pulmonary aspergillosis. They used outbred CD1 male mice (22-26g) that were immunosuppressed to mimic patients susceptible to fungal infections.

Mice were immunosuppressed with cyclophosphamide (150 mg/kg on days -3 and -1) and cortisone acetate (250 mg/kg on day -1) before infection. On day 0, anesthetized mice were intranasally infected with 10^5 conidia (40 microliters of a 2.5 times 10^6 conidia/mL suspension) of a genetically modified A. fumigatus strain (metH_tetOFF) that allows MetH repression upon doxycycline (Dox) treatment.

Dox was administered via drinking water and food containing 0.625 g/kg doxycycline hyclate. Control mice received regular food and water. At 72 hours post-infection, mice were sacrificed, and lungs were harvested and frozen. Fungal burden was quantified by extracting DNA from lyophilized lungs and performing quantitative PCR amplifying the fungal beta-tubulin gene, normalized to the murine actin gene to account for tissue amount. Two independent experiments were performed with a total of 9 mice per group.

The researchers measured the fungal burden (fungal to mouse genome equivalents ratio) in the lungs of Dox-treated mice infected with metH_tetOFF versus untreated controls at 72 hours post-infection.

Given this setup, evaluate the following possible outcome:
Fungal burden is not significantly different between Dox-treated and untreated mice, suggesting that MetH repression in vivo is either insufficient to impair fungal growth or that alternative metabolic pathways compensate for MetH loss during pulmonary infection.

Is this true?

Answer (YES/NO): NO